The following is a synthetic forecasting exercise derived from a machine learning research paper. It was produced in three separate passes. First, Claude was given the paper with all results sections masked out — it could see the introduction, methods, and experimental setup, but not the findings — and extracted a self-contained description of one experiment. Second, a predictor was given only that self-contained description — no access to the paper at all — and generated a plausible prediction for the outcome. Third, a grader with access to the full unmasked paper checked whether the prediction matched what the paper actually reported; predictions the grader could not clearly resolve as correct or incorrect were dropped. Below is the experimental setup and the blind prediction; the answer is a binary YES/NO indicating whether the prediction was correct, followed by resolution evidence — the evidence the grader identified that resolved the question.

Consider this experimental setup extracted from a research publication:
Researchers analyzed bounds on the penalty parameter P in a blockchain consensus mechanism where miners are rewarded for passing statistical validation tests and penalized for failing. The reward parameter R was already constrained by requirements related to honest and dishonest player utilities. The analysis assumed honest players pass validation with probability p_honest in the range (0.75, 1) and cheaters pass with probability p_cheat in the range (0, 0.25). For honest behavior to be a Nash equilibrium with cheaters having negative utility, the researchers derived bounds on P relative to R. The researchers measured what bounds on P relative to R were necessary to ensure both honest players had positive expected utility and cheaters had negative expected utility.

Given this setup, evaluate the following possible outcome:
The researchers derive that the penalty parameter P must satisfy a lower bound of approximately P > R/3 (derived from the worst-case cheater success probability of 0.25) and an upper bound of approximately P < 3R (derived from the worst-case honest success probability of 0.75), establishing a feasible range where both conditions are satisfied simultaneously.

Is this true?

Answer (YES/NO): NO